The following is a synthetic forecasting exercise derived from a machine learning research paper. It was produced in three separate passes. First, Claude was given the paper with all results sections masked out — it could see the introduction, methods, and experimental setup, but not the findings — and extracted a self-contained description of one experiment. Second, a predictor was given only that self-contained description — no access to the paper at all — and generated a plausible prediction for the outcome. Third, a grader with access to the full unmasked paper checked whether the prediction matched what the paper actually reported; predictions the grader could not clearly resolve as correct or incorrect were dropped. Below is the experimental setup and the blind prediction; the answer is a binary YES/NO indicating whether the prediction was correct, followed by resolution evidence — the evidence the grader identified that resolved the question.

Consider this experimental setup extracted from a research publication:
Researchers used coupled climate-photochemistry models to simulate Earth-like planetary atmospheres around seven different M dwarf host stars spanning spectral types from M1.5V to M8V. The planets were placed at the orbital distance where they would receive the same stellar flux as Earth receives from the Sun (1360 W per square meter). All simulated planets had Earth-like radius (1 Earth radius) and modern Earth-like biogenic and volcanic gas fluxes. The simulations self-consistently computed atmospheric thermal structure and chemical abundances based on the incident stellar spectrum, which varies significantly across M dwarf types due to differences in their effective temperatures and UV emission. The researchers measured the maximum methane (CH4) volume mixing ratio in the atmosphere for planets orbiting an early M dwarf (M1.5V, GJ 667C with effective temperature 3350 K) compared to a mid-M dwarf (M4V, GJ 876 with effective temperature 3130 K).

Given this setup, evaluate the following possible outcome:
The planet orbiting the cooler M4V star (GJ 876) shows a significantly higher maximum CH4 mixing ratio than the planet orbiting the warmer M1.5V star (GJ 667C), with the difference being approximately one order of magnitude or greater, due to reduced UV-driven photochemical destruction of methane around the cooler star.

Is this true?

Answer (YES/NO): YES